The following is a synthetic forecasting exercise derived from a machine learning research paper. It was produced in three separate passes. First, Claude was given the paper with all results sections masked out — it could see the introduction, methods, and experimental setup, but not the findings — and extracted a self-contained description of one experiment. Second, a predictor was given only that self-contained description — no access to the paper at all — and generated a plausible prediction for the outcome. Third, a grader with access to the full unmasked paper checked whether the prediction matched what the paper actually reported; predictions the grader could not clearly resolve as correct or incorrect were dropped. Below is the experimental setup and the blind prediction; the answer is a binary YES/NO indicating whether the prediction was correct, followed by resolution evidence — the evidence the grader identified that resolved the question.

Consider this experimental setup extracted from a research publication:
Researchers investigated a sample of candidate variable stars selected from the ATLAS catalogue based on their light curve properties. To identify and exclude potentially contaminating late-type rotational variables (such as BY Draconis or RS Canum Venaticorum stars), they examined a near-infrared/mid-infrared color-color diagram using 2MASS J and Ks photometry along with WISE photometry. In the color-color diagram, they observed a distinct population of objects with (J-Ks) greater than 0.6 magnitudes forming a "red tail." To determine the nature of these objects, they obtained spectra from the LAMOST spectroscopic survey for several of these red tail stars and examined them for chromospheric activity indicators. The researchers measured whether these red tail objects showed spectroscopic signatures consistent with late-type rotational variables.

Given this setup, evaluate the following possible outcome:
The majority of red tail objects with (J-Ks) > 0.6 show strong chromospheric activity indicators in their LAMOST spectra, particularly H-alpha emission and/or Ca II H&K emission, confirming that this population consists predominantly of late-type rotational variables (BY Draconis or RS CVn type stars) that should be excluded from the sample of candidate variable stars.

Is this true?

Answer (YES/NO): YES